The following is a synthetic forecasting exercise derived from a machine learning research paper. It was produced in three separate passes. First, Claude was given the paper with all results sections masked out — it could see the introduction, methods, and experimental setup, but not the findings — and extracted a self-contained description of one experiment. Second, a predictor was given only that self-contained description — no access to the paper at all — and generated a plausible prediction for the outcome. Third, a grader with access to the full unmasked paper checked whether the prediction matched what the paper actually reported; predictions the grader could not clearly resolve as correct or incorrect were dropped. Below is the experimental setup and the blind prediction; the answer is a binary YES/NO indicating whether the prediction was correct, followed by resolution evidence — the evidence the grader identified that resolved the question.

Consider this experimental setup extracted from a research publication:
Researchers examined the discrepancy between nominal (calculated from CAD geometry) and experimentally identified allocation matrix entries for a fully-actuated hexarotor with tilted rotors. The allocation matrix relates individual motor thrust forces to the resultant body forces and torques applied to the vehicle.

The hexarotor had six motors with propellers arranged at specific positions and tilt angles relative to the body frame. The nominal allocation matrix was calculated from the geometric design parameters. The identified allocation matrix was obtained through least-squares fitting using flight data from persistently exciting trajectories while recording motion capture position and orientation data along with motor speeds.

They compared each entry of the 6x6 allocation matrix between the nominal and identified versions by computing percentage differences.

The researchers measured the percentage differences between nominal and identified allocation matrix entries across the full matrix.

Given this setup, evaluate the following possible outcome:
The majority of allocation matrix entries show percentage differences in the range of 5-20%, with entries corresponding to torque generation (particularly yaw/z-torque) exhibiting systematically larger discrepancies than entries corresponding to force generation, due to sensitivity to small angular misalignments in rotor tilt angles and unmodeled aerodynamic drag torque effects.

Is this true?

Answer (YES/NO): NO